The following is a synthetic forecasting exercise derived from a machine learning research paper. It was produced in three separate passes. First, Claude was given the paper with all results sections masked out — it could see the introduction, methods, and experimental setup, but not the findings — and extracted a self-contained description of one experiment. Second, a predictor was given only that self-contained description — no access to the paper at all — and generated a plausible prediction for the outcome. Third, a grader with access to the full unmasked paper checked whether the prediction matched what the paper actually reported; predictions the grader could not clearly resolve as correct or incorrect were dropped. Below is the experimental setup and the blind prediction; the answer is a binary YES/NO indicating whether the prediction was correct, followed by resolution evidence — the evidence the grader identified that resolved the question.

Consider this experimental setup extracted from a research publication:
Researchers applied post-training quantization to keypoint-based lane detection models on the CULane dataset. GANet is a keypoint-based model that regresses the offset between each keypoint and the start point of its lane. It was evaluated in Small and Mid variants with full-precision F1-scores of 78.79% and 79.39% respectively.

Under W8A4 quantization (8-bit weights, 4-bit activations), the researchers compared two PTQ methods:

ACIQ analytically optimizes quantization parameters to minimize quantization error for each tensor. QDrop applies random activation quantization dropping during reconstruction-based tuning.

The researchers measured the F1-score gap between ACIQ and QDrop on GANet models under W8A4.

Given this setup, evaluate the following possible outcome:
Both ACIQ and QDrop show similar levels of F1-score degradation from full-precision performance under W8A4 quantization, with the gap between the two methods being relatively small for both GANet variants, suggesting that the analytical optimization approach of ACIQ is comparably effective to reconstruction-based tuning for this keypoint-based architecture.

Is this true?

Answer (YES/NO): NO